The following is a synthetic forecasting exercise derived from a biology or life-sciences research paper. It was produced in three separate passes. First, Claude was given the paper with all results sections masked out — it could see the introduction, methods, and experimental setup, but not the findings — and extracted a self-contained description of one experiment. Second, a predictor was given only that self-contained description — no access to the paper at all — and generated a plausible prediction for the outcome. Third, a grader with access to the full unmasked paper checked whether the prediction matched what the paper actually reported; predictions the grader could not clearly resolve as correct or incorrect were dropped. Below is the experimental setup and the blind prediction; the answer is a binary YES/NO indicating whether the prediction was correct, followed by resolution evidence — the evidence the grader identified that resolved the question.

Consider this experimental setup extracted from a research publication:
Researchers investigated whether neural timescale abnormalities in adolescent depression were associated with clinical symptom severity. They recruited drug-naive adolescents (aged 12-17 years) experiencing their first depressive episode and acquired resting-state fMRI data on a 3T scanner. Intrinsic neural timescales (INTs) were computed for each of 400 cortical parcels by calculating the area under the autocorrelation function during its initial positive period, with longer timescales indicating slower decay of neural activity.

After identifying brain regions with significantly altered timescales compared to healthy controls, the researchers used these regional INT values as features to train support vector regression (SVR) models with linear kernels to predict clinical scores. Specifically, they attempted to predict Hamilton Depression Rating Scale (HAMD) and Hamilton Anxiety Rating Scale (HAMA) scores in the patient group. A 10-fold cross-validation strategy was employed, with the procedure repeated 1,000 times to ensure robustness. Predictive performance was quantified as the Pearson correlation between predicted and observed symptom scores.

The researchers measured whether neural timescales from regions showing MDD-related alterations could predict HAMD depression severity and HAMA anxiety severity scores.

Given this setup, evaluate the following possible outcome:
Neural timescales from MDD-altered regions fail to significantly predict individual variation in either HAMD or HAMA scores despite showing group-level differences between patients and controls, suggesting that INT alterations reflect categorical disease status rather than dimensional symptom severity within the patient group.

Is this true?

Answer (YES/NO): NO